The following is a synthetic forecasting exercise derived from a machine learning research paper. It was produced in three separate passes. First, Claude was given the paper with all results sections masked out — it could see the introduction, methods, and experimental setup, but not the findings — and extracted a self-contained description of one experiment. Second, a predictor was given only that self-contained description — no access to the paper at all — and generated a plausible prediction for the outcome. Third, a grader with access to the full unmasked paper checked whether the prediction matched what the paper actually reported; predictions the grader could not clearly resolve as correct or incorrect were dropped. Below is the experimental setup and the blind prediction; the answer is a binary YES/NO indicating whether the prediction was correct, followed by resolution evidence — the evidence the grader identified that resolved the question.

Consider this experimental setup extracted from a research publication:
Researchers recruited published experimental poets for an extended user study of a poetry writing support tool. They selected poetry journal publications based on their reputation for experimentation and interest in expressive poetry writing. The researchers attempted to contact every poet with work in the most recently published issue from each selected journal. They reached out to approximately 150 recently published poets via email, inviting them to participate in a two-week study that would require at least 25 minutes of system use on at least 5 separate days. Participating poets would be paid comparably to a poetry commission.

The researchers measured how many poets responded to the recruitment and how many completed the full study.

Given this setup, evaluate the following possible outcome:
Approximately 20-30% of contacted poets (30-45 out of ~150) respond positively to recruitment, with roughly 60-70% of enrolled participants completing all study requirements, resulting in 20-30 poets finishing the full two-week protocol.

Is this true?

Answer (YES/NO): NO